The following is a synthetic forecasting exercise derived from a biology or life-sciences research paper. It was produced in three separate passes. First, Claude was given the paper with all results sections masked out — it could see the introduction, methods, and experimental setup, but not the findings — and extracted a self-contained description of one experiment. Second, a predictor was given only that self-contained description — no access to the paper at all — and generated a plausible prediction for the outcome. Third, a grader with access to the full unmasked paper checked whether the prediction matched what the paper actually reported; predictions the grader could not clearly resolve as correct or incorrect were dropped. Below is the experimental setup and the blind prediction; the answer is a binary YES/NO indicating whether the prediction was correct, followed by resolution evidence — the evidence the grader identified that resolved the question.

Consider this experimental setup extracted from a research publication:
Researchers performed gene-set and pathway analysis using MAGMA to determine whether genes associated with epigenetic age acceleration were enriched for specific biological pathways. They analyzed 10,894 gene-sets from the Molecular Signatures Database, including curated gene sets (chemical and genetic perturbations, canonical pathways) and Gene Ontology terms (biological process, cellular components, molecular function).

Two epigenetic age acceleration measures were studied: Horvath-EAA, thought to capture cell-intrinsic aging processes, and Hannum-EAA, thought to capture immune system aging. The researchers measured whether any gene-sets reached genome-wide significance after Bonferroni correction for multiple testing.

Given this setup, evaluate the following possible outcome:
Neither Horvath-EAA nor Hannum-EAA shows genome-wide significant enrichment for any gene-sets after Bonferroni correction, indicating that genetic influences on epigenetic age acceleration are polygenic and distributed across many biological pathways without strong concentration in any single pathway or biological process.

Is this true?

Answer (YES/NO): YES